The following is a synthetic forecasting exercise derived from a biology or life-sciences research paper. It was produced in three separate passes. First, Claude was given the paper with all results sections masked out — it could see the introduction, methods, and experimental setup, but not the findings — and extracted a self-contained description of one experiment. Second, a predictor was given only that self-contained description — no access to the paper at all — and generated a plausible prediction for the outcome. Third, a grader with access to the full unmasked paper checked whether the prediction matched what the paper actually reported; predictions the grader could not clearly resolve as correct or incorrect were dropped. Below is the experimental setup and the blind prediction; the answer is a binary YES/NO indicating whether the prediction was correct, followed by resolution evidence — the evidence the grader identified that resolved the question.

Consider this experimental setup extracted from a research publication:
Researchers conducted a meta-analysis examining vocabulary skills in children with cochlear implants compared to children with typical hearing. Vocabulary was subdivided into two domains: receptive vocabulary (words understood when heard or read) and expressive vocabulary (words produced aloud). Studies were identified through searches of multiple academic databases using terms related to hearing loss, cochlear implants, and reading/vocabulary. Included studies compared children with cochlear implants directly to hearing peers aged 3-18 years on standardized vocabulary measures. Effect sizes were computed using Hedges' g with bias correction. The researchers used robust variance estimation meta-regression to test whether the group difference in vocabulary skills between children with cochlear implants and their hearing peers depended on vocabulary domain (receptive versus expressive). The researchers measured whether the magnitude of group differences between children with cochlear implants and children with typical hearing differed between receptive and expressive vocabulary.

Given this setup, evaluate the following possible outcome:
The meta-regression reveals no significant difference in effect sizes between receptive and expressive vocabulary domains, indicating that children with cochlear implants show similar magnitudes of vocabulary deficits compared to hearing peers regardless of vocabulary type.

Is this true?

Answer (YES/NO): NO